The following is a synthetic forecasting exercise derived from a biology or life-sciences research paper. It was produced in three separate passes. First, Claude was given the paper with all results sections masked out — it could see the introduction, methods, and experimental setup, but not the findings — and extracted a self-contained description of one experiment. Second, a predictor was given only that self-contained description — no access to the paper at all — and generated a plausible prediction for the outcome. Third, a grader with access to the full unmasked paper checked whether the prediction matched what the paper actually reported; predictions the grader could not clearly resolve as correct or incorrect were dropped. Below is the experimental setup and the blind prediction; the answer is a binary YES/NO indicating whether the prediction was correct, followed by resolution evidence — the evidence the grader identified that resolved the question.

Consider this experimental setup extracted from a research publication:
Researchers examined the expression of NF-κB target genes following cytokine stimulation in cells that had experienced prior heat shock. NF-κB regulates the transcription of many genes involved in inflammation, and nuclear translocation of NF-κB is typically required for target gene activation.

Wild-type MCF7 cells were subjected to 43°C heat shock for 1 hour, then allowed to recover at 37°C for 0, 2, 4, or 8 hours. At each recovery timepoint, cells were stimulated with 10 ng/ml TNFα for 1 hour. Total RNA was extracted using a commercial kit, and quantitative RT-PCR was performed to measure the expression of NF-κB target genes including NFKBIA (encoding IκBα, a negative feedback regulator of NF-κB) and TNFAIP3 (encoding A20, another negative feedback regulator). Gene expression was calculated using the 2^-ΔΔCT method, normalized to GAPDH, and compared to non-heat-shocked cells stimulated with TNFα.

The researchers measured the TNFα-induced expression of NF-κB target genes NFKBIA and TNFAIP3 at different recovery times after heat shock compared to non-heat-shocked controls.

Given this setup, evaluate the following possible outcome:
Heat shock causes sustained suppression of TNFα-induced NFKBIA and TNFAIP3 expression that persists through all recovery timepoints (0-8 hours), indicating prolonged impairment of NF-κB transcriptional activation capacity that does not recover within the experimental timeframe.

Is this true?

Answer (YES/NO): NO